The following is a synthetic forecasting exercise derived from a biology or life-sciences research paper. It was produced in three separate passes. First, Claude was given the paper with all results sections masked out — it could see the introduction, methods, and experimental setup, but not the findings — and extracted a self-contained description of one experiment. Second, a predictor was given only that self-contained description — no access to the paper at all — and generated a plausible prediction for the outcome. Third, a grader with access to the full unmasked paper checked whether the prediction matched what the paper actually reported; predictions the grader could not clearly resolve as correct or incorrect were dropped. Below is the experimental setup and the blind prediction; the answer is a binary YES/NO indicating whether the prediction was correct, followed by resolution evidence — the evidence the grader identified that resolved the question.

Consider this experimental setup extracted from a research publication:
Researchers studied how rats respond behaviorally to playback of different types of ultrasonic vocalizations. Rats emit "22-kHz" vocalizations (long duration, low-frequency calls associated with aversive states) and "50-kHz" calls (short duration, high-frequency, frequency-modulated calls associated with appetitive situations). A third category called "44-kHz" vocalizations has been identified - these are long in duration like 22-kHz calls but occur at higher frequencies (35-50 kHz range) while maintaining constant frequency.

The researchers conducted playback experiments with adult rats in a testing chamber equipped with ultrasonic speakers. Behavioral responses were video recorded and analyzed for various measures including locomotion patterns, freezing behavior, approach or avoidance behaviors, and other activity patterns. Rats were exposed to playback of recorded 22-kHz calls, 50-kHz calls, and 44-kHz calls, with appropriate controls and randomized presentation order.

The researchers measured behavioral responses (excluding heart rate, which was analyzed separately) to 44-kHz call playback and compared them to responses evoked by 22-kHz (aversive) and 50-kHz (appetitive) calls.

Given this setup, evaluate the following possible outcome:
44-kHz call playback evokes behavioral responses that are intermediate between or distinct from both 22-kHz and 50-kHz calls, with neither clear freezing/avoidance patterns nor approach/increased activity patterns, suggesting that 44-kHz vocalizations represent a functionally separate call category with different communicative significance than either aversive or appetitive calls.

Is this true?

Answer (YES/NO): NO